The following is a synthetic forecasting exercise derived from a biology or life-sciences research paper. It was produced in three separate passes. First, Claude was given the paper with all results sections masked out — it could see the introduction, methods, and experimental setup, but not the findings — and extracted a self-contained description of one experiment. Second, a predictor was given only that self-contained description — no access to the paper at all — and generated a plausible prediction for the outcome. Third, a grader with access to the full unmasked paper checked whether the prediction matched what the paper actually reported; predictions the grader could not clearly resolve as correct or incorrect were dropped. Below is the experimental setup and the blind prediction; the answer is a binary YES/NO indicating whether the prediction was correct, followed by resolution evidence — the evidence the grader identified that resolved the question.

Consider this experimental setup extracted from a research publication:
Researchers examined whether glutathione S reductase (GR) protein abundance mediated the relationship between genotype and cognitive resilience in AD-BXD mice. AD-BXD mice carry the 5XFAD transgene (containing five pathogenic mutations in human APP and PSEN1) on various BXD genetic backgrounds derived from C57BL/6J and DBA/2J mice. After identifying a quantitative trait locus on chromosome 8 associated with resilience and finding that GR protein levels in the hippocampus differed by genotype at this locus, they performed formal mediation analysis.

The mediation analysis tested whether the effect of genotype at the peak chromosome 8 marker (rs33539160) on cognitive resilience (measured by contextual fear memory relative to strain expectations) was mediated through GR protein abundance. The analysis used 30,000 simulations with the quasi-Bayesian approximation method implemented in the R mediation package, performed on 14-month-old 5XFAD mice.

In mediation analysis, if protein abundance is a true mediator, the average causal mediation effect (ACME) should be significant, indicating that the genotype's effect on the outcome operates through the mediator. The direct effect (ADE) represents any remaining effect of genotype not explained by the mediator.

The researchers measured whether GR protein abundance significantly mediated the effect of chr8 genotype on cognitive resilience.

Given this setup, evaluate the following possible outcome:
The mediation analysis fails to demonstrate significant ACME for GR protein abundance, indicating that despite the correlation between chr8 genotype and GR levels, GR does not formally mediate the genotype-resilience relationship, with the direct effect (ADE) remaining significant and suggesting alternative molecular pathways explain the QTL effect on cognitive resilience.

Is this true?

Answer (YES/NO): NO